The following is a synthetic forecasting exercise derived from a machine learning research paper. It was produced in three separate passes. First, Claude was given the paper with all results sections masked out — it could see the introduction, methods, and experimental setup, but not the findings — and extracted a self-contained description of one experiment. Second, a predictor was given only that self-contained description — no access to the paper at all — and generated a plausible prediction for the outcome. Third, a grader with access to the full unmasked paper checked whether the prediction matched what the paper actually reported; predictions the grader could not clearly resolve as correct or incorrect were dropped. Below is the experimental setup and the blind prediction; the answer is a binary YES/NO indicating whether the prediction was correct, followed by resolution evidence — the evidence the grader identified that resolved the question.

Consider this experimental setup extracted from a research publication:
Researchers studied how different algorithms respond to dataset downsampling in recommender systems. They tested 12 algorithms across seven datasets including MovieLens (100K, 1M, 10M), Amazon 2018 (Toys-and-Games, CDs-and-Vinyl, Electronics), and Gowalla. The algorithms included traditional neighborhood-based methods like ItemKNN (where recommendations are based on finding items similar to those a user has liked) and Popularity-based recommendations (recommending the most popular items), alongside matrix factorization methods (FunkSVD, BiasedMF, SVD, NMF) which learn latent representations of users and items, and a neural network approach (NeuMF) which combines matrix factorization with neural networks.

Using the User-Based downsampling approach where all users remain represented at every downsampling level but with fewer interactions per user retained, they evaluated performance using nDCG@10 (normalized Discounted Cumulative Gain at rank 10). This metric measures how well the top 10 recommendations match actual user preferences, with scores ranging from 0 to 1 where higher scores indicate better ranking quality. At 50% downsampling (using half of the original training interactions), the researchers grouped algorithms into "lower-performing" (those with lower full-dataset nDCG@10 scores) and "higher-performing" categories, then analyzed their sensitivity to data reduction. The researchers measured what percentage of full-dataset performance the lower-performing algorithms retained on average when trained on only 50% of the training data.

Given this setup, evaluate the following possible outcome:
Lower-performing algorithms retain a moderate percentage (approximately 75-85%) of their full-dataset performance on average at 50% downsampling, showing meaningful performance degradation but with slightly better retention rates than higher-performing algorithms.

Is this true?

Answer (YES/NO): YES